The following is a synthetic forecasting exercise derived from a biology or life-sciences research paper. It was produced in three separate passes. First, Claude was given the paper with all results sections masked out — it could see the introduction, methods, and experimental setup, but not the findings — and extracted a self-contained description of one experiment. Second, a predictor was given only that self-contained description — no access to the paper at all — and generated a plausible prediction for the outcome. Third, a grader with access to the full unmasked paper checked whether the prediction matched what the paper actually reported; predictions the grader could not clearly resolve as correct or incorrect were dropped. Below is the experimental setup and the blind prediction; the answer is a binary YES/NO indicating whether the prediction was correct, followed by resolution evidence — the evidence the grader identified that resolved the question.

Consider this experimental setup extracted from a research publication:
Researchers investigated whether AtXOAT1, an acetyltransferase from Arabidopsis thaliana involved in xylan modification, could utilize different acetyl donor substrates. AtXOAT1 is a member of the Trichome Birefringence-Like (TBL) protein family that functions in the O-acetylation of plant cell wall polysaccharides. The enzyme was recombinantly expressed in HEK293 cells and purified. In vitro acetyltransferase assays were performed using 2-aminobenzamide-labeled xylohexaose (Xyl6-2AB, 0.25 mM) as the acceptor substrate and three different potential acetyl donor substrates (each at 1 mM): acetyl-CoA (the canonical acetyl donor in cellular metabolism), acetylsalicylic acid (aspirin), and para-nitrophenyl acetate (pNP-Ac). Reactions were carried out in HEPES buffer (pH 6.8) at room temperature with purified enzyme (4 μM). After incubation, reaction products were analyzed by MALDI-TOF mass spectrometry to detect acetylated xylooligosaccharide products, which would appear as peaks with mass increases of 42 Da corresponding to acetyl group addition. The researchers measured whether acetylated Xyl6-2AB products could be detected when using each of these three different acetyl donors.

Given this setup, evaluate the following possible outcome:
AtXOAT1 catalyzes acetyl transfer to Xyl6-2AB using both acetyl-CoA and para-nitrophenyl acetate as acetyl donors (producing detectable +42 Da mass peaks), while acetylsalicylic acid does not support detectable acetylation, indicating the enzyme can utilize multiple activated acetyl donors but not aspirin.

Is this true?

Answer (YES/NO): NO